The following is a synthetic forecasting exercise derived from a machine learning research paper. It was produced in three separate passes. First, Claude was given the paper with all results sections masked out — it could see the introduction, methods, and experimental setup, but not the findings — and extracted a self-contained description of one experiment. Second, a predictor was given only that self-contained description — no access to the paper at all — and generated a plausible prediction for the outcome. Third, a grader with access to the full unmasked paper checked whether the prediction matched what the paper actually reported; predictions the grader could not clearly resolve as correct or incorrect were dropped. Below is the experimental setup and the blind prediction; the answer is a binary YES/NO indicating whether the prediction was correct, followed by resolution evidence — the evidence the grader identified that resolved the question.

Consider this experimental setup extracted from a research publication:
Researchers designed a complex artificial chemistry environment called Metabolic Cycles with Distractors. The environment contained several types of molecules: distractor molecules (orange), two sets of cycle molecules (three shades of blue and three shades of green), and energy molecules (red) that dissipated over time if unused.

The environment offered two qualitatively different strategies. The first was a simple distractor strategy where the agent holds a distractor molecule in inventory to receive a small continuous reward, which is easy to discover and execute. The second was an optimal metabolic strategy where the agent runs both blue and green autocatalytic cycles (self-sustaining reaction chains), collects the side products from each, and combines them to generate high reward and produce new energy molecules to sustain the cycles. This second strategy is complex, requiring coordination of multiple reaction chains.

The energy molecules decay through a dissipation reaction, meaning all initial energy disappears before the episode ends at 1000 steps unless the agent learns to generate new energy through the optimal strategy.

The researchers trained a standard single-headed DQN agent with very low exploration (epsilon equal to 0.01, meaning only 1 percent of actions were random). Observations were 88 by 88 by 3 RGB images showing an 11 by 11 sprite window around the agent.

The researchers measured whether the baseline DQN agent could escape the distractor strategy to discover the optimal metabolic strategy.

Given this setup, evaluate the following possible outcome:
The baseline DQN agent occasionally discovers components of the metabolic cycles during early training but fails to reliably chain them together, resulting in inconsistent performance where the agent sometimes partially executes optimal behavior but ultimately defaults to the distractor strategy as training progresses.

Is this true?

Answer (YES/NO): NO